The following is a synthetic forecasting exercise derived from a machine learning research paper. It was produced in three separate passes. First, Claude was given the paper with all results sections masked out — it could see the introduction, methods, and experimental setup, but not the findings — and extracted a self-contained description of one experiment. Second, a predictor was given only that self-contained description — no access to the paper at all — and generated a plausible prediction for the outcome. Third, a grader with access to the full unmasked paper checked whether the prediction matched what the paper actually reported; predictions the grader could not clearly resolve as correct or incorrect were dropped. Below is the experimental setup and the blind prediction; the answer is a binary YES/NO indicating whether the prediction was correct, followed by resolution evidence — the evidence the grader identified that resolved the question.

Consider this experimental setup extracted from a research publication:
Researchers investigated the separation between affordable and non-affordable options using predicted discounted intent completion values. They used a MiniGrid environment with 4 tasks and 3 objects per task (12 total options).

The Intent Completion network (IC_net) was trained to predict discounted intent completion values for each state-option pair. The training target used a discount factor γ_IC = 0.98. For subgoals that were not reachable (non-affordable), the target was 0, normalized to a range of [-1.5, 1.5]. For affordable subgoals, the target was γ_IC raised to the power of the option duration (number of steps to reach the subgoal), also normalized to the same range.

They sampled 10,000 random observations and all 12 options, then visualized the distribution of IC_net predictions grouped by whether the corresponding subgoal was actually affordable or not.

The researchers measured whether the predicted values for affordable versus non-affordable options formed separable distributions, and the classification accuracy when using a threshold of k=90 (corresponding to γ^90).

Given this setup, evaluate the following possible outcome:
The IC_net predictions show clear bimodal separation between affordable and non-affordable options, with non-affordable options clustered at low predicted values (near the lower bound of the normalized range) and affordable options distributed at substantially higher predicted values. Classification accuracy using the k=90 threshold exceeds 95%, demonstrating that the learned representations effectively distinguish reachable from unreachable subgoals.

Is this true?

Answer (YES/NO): YES